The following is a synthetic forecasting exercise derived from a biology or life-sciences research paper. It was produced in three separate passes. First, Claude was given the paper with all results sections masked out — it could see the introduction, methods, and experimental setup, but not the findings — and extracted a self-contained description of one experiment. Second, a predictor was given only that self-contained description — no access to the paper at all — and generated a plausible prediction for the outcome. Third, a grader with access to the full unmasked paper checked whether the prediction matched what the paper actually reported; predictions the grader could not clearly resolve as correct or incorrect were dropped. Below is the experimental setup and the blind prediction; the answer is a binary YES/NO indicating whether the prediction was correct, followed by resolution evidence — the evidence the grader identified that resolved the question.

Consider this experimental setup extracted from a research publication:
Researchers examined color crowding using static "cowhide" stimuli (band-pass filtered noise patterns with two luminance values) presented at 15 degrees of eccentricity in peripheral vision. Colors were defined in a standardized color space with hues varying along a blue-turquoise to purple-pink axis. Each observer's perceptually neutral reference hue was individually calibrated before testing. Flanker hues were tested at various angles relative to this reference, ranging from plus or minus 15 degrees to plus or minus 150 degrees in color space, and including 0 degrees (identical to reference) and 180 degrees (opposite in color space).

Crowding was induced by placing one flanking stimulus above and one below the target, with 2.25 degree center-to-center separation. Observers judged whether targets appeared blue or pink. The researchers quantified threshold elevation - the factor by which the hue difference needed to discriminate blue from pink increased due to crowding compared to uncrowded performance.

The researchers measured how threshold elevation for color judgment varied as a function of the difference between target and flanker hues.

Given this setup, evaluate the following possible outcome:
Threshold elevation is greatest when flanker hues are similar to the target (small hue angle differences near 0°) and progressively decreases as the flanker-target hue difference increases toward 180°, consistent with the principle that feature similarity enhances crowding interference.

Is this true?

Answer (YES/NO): YES